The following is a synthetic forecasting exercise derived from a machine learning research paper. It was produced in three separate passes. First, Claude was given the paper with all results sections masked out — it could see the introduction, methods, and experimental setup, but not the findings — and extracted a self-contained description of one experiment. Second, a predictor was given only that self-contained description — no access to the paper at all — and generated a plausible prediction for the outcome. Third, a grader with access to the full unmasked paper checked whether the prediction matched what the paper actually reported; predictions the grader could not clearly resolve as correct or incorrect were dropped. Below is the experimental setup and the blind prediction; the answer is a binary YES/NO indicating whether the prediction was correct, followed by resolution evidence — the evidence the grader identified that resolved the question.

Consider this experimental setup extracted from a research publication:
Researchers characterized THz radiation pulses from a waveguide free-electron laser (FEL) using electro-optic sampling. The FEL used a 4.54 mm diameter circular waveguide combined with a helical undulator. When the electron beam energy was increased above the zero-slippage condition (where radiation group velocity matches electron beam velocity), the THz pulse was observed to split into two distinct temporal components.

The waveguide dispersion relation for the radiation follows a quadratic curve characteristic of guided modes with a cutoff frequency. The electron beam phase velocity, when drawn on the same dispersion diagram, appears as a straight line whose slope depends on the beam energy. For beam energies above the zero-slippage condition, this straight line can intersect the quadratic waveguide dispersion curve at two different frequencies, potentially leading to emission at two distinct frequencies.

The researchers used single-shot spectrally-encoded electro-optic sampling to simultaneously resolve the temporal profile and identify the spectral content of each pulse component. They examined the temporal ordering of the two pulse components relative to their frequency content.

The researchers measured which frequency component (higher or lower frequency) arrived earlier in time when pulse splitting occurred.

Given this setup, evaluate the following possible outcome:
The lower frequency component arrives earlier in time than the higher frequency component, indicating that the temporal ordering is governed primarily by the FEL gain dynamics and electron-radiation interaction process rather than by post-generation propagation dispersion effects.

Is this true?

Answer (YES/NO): NO